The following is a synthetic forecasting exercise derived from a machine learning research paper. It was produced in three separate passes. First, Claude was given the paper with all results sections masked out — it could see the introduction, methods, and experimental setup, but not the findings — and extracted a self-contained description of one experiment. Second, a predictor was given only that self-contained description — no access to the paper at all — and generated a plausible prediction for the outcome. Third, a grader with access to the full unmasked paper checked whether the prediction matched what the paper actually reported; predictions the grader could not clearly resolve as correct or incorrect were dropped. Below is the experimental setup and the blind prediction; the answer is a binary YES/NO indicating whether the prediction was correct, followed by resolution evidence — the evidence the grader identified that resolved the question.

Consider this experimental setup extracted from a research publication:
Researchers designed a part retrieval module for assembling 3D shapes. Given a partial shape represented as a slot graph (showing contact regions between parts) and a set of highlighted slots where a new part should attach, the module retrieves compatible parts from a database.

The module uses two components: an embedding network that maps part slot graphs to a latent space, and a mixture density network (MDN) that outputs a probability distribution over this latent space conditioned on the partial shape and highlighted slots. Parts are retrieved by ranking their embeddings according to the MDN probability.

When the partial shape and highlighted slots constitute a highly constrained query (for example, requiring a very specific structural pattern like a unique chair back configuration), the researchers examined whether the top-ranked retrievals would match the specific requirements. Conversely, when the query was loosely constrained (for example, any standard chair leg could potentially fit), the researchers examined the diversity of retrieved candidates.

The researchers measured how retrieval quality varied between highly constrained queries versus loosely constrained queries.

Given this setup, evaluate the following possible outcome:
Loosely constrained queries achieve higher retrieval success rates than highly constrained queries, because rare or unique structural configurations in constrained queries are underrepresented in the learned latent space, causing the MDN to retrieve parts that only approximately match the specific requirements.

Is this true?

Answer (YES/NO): NO